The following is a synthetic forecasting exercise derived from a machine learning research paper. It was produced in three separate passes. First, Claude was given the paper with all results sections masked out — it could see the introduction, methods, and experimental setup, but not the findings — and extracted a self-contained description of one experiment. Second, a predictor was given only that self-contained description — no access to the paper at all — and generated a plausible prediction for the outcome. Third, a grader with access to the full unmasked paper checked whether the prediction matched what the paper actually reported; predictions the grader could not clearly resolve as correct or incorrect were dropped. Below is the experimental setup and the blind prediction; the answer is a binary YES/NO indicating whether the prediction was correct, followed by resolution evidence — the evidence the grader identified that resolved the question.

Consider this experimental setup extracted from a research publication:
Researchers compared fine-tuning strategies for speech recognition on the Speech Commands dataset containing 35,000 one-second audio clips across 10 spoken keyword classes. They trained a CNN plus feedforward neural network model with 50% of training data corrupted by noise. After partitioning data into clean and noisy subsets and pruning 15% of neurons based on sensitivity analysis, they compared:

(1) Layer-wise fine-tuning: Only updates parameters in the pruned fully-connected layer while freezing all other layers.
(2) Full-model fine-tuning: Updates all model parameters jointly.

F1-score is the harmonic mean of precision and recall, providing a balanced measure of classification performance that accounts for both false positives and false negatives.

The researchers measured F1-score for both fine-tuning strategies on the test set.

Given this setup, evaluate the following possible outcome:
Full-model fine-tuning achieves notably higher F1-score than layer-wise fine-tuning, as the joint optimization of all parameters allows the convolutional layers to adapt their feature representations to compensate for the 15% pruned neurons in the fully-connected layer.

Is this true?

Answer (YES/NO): NO